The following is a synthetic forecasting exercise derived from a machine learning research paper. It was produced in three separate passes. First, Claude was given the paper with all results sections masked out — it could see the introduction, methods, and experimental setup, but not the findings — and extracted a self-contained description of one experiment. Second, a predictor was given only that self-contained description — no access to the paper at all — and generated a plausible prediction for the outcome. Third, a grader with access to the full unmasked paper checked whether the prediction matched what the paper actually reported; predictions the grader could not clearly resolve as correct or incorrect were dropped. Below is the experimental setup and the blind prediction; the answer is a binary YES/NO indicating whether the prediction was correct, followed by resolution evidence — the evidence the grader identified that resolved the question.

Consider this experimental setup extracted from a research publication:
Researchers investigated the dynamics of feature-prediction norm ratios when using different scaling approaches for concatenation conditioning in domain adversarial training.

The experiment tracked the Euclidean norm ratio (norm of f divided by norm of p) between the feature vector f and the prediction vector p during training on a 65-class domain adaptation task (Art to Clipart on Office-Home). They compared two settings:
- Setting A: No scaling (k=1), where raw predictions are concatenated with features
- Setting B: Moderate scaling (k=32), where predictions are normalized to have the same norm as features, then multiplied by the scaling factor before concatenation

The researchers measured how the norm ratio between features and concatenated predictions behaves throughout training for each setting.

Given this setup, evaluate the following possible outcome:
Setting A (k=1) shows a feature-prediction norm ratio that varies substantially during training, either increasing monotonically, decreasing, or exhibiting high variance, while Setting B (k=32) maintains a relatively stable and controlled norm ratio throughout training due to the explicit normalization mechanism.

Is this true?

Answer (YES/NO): NO